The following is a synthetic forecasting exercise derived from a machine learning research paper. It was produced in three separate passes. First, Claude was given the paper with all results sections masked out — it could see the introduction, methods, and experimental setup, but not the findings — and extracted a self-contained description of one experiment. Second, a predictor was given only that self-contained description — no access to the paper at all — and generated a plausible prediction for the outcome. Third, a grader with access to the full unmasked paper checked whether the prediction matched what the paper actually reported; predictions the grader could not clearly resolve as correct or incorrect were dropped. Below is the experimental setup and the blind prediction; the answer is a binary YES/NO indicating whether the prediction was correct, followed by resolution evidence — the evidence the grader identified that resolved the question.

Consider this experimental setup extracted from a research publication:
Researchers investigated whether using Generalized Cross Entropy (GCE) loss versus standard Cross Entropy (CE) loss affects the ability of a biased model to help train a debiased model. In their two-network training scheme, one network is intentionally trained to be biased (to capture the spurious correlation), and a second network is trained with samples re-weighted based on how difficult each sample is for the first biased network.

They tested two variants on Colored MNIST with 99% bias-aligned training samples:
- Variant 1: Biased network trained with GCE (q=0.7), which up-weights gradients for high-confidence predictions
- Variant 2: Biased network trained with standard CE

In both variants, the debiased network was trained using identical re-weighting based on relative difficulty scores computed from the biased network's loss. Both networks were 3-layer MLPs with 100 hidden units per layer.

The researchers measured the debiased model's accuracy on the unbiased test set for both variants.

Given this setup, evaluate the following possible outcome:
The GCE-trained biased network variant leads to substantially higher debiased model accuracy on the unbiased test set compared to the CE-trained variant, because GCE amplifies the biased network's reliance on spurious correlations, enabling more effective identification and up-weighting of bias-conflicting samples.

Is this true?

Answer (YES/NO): YES